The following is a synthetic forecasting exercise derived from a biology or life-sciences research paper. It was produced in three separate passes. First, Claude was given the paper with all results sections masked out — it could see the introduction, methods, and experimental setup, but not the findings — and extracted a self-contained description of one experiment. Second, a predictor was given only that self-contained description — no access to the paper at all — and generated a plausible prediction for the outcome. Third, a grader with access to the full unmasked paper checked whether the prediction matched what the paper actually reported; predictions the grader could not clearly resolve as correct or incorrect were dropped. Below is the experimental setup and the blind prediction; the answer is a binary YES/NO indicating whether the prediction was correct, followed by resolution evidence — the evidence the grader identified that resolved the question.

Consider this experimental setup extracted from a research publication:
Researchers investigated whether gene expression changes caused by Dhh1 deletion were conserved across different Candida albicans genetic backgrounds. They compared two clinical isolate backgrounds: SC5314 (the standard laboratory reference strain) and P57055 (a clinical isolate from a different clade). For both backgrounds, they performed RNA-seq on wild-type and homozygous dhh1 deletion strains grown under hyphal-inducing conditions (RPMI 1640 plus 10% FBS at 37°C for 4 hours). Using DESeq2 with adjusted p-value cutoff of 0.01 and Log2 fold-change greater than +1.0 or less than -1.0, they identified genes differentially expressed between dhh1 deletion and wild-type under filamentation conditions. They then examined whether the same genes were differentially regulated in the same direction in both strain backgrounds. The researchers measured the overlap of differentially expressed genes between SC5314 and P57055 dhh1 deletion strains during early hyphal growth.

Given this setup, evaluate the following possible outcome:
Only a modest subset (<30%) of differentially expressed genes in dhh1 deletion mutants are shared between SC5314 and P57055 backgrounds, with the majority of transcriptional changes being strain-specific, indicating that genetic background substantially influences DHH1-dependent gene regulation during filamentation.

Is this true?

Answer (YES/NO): NO